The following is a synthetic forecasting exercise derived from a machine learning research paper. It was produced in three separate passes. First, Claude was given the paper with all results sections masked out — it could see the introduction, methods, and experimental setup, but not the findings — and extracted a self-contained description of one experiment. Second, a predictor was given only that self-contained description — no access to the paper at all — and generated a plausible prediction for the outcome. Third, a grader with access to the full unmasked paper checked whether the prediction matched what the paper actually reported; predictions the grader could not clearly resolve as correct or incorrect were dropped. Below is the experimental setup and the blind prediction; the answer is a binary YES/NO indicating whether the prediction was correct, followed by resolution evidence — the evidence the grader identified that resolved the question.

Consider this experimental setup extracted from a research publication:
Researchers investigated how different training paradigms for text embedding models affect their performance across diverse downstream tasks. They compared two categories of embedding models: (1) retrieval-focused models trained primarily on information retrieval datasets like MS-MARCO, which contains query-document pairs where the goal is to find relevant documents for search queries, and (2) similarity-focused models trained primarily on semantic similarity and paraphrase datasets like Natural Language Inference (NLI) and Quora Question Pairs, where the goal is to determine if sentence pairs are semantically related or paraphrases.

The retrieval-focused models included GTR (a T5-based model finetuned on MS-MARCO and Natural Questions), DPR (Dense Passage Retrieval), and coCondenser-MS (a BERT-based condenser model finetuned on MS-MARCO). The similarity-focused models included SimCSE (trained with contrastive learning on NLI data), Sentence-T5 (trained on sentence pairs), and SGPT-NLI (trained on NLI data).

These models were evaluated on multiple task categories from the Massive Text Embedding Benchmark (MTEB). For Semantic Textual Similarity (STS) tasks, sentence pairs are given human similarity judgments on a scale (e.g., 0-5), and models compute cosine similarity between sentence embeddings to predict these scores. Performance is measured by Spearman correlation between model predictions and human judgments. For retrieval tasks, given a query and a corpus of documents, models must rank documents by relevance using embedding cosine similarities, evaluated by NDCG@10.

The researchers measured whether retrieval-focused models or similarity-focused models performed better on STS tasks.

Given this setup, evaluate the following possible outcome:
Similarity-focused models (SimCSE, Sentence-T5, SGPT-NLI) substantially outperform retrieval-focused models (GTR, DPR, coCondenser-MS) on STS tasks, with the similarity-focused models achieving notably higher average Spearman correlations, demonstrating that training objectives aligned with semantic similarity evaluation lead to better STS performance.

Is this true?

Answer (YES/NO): YES